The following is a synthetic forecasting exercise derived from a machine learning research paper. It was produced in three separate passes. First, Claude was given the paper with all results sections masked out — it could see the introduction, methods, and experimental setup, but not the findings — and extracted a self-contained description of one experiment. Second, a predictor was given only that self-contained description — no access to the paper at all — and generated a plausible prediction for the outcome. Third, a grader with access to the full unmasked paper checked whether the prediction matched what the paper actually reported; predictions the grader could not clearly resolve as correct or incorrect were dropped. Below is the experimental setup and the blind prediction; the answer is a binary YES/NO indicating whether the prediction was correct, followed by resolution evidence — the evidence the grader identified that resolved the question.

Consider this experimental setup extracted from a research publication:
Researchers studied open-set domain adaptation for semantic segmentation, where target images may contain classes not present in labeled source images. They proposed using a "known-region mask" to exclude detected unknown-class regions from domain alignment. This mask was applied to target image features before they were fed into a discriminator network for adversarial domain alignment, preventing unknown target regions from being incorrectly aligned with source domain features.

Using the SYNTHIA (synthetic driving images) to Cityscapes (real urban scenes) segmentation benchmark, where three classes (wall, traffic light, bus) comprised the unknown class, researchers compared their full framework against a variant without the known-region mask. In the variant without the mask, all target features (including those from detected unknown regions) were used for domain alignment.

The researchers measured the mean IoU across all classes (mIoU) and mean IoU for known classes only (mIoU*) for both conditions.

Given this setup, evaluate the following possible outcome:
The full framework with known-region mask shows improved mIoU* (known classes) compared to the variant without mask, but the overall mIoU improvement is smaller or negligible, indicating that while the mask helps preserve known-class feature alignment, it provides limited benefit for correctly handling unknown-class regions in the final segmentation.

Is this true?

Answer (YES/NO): NO